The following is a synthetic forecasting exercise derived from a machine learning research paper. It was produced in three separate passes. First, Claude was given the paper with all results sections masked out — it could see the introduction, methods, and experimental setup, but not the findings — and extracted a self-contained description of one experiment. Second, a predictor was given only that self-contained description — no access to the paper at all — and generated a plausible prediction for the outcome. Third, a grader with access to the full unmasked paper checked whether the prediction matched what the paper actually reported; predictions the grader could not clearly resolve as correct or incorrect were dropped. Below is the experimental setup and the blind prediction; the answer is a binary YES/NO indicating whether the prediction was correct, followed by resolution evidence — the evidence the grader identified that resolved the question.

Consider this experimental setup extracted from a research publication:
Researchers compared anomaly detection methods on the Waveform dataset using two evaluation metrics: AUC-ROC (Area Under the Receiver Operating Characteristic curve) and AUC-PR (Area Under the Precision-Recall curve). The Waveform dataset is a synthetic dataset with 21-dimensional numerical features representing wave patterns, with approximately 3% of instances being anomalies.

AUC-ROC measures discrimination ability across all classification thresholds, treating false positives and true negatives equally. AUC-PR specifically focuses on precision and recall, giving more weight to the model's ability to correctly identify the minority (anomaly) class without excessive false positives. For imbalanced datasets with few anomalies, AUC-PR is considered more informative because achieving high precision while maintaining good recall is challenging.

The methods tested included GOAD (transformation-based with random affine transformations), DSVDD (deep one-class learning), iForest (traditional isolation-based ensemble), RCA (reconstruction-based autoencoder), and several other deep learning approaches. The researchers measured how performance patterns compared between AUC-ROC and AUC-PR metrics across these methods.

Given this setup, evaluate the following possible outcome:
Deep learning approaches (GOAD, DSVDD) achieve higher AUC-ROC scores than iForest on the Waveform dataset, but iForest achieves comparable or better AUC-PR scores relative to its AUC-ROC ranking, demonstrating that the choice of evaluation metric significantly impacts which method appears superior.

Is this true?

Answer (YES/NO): NO